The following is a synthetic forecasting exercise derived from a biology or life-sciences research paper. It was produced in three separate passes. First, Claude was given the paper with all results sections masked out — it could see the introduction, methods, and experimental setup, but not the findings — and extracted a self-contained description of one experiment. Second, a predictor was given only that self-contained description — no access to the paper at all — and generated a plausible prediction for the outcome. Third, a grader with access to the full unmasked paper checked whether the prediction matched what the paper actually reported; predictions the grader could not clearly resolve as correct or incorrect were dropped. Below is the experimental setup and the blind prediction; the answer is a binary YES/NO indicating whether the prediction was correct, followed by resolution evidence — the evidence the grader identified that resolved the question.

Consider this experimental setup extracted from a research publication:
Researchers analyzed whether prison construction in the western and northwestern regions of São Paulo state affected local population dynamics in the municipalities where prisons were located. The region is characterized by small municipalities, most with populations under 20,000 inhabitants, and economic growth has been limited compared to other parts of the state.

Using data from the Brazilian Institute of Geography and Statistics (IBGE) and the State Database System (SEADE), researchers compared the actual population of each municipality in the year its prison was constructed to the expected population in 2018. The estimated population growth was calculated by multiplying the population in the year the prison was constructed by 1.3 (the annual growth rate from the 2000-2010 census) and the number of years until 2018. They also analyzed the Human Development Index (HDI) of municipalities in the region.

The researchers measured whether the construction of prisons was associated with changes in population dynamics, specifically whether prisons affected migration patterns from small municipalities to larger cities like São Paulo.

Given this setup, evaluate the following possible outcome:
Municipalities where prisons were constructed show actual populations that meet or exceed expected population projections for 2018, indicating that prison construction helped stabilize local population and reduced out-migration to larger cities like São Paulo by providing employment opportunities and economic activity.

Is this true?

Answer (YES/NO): NO